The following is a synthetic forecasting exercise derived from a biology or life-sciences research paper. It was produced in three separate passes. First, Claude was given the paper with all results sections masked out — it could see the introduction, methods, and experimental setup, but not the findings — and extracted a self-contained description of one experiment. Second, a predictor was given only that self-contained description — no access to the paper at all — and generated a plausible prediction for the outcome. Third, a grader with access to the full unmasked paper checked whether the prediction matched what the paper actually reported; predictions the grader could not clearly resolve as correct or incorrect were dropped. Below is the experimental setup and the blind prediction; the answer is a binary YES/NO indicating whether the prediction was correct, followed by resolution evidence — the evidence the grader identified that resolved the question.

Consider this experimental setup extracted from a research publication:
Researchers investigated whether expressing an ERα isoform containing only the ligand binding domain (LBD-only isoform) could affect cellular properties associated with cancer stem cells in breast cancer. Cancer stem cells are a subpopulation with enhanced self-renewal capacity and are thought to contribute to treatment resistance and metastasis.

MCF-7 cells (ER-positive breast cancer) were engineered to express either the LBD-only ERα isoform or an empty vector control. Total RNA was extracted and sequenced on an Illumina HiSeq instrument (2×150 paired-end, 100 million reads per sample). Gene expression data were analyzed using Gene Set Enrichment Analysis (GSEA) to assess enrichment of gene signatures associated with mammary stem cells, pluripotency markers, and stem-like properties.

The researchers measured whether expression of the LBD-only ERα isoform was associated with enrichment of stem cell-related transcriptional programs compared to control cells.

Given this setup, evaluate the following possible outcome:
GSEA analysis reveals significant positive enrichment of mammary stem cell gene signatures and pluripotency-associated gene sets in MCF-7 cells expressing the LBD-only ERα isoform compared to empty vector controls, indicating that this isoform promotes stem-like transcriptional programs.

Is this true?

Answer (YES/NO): YES